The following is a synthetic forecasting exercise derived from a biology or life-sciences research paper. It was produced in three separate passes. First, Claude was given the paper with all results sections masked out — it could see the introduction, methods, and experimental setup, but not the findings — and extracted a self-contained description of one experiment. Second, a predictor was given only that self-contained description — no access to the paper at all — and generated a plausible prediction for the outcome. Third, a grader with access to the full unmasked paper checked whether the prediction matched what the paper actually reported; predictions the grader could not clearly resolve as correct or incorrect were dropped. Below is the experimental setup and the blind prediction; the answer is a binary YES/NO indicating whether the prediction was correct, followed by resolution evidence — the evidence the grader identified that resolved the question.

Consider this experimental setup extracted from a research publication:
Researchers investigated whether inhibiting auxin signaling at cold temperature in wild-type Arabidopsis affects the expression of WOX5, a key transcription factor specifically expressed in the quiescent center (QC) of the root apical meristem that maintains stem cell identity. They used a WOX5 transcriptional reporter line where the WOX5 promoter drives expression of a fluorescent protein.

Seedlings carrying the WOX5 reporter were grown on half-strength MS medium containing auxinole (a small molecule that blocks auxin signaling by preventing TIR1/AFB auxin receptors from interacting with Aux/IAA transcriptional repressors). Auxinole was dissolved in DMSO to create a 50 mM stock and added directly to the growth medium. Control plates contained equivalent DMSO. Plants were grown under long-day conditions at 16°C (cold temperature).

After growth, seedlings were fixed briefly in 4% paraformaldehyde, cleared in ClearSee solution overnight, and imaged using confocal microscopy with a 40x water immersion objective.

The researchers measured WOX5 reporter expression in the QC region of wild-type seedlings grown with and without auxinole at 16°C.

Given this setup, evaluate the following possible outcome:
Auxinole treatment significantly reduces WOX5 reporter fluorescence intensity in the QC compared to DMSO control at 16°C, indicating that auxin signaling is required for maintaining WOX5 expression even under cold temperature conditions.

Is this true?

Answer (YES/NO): NO